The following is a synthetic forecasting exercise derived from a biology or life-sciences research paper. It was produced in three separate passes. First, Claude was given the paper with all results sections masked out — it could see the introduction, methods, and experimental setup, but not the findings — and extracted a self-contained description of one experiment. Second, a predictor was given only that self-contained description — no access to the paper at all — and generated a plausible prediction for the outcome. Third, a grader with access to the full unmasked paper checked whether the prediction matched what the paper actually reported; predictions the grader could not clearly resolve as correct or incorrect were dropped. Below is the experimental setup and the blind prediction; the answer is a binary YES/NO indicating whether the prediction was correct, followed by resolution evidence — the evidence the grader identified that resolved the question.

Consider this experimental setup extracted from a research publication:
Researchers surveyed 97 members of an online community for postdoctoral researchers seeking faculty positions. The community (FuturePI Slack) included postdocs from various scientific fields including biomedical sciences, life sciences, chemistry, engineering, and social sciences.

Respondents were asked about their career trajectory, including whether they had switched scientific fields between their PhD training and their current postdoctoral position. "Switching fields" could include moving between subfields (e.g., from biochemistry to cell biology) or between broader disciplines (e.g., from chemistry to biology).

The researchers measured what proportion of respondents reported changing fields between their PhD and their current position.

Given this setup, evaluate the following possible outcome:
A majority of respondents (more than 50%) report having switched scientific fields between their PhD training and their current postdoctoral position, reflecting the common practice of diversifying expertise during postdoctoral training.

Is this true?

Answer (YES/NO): NO